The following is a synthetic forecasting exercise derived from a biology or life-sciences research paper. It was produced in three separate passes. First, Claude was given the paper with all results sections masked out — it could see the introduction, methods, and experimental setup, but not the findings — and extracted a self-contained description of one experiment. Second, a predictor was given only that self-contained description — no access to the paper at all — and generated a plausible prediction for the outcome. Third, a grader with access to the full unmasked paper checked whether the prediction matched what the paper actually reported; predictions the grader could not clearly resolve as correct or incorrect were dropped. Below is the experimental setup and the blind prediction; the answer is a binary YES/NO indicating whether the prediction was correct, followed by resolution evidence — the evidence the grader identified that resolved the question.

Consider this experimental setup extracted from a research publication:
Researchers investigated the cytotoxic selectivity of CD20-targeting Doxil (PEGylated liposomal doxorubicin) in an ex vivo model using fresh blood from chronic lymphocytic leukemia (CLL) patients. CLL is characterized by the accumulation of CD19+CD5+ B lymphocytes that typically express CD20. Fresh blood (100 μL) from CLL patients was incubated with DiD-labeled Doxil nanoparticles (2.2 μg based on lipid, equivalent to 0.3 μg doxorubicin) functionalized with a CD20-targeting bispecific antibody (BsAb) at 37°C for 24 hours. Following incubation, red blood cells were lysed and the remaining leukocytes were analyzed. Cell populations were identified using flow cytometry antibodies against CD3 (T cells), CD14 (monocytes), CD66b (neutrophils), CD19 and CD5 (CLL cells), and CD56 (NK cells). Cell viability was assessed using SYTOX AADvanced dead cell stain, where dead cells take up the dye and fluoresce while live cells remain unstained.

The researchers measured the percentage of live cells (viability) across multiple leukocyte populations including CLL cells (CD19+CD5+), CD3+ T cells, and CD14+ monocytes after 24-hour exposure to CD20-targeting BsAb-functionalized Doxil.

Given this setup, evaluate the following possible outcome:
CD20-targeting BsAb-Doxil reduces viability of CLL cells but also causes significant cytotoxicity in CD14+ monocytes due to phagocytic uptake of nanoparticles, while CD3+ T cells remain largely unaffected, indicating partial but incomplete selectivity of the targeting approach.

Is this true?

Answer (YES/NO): YES